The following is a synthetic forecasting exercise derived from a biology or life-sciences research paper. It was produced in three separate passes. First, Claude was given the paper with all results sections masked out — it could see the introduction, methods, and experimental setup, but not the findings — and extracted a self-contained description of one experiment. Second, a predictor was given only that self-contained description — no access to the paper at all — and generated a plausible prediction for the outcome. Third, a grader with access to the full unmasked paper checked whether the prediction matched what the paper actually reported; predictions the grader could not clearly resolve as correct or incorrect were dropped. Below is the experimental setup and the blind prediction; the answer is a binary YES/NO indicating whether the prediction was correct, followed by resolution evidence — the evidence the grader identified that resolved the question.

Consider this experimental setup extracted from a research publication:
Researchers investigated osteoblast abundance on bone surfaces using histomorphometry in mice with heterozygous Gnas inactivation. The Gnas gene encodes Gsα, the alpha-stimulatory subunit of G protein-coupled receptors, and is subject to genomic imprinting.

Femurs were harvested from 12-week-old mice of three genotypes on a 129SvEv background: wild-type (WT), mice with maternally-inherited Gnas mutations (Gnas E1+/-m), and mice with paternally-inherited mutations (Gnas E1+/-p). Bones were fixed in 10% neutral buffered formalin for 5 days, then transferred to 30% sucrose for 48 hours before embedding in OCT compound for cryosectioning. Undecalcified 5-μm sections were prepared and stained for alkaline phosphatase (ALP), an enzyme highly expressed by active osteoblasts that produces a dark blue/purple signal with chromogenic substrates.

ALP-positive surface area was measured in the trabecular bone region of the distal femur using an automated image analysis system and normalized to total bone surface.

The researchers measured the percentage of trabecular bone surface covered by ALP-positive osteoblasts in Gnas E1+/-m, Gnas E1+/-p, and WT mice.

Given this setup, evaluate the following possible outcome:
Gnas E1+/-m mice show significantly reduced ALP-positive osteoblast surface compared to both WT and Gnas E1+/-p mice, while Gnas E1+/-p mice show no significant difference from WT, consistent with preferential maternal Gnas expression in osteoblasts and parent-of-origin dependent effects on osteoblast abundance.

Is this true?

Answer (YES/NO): NO